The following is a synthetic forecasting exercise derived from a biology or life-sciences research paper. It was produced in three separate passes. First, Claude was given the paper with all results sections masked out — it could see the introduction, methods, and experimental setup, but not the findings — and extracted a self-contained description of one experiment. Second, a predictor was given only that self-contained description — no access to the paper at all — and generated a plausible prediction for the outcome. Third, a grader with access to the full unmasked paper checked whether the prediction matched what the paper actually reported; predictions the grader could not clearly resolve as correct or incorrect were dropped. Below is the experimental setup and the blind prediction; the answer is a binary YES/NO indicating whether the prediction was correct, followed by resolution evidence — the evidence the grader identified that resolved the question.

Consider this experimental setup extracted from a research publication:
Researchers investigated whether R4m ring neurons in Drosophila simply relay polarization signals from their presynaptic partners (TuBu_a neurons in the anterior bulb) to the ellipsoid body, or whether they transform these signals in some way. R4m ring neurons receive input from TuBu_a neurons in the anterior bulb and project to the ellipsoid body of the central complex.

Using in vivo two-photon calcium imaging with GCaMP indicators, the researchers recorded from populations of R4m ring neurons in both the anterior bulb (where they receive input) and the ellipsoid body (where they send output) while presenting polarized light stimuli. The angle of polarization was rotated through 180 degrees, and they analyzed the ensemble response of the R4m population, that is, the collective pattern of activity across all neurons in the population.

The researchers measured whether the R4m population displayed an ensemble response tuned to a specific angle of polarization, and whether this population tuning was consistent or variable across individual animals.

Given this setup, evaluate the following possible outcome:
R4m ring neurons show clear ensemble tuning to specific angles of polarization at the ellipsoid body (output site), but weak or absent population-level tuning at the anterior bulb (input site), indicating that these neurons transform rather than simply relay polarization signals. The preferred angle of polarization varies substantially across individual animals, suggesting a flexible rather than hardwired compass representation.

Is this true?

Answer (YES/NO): NO